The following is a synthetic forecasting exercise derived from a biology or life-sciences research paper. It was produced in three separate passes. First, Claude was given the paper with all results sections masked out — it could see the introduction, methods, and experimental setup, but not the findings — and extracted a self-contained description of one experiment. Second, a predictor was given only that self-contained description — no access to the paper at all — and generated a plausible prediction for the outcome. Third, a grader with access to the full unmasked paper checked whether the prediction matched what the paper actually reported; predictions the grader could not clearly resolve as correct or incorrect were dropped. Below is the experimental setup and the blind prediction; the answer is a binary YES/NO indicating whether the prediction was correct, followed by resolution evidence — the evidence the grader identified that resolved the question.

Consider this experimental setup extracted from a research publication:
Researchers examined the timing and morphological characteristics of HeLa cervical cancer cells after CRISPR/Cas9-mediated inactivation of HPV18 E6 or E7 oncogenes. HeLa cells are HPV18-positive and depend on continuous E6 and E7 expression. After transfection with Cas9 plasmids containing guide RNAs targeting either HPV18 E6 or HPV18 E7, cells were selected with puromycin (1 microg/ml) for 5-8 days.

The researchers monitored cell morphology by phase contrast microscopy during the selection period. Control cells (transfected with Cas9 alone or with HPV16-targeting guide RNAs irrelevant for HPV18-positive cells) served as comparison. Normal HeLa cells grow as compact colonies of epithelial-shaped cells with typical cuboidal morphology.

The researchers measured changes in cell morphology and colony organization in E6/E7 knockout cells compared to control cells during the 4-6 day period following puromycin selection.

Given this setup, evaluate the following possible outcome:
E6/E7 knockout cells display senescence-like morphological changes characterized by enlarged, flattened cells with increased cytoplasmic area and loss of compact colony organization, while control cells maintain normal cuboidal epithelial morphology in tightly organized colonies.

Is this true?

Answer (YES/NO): YES